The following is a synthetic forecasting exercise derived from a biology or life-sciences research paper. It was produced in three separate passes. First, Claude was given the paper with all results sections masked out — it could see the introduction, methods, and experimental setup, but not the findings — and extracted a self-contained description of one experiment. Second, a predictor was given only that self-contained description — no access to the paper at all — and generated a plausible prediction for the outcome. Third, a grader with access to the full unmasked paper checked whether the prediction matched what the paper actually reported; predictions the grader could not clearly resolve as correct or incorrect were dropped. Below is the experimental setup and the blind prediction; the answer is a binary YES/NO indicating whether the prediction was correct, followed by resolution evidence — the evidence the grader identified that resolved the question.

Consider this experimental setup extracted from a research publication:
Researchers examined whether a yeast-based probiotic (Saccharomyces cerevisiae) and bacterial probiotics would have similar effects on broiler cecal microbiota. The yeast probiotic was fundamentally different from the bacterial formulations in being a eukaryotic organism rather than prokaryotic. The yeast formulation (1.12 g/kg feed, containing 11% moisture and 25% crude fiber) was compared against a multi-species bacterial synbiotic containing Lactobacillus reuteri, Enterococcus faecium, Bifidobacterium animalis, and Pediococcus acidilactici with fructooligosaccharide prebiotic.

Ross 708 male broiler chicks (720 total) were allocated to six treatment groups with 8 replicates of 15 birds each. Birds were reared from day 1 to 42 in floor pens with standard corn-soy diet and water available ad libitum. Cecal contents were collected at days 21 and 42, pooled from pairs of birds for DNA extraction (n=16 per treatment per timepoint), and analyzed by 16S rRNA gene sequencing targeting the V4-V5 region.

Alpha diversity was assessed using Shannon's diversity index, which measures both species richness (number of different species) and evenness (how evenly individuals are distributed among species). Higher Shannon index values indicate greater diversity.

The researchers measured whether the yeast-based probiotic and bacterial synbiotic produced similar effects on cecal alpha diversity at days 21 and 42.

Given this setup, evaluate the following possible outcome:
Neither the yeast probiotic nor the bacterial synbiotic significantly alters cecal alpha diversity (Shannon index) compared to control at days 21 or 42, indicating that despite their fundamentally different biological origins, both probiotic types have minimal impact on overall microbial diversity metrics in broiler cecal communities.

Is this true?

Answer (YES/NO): NO